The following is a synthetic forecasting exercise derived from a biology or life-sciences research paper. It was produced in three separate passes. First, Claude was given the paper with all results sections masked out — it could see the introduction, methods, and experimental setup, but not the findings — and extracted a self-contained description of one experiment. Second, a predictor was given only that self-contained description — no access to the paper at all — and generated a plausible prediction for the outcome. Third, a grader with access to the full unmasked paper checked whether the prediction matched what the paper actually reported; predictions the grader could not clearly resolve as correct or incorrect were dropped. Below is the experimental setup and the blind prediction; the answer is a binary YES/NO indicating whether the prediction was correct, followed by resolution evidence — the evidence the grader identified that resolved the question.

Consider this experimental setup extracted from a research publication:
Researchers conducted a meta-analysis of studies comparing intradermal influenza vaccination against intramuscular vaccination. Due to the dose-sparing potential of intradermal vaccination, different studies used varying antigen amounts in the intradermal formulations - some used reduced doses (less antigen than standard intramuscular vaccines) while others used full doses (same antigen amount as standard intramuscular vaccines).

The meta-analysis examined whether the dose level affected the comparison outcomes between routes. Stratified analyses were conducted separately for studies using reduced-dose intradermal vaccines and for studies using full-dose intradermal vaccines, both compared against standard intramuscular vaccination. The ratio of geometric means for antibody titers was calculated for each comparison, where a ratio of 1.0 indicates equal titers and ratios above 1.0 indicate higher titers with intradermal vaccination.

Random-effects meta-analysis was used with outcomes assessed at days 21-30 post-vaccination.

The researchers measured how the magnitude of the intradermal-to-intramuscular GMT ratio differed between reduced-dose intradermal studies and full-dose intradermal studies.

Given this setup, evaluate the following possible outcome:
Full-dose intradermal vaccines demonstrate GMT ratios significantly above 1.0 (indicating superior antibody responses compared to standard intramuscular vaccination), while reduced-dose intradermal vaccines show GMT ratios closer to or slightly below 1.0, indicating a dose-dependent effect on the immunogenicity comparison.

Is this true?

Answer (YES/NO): NO